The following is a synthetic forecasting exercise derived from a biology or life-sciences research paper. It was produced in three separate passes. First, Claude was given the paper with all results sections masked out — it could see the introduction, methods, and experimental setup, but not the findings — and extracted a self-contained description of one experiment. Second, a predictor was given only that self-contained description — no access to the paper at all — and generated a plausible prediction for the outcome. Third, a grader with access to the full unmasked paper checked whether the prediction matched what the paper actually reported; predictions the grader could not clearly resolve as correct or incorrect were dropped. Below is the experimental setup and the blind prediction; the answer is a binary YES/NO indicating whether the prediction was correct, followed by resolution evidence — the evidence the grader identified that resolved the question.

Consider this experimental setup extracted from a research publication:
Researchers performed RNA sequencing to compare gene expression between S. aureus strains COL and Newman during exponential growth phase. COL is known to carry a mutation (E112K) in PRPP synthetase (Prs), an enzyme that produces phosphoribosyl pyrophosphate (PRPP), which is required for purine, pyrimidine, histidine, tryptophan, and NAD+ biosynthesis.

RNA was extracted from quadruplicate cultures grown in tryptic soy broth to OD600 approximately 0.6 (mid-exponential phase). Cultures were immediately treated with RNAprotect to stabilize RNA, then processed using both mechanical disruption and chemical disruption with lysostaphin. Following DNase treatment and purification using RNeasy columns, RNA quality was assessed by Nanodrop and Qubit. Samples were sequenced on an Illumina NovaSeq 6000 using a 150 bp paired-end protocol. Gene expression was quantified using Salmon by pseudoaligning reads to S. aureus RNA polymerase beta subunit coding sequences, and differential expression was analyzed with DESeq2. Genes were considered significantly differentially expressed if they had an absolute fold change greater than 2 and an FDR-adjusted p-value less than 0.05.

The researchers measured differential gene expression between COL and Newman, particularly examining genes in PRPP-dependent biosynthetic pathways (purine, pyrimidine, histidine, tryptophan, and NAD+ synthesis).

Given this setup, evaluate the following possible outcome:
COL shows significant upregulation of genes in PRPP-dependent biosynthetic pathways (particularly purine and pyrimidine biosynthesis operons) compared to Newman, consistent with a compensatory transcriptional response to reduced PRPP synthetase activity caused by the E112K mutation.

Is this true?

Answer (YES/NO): NO